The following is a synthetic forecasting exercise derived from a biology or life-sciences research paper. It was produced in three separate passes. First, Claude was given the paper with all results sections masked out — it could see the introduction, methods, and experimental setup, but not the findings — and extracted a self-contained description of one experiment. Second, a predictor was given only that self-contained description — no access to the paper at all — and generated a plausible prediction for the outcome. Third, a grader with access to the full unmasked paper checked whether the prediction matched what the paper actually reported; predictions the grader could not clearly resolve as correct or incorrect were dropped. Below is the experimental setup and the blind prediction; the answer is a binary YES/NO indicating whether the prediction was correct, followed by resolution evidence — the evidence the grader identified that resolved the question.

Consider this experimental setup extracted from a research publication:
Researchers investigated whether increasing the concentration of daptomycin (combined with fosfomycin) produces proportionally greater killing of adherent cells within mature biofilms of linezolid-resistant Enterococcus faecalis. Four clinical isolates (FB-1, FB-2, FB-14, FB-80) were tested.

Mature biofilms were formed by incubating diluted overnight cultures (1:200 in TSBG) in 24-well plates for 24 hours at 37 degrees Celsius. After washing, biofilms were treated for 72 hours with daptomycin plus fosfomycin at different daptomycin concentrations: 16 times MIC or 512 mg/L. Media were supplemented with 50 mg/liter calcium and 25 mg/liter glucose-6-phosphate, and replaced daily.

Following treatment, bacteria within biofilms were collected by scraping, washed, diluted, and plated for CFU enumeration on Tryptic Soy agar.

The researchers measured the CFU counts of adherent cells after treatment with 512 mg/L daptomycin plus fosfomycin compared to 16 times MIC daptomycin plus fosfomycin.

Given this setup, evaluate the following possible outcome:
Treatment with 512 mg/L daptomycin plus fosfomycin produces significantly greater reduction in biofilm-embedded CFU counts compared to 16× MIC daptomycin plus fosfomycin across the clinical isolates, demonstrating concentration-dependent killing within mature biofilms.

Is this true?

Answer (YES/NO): YES